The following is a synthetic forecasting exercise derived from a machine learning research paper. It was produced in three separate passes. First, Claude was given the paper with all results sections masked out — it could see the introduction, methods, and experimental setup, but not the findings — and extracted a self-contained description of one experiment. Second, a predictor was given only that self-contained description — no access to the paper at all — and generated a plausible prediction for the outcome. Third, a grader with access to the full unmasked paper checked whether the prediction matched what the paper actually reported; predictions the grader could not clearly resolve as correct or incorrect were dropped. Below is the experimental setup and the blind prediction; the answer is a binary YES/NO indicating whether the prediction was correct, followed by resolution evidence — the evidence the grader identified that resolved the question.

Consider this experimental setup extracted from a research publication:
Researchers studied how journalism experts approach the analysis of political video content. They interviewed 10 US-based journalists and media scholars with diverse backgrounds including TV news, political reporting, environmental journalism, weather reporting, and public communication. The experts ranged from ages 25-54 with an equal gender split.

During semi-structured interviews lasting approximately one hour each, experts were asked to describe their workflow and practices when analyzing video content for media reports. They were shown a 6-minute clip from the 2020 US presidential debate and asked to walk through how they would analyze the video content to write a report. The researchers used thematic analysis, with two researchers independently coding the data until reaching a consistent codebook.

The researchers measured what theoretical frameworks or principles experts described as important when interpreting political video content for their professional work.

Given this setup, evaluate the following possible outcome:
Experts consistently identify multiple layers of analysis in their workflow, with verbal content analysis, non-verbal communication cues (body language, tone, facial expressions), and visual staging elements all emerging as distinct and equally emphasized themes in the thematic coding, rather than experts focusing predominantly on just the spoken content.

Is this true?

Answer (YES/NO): NO